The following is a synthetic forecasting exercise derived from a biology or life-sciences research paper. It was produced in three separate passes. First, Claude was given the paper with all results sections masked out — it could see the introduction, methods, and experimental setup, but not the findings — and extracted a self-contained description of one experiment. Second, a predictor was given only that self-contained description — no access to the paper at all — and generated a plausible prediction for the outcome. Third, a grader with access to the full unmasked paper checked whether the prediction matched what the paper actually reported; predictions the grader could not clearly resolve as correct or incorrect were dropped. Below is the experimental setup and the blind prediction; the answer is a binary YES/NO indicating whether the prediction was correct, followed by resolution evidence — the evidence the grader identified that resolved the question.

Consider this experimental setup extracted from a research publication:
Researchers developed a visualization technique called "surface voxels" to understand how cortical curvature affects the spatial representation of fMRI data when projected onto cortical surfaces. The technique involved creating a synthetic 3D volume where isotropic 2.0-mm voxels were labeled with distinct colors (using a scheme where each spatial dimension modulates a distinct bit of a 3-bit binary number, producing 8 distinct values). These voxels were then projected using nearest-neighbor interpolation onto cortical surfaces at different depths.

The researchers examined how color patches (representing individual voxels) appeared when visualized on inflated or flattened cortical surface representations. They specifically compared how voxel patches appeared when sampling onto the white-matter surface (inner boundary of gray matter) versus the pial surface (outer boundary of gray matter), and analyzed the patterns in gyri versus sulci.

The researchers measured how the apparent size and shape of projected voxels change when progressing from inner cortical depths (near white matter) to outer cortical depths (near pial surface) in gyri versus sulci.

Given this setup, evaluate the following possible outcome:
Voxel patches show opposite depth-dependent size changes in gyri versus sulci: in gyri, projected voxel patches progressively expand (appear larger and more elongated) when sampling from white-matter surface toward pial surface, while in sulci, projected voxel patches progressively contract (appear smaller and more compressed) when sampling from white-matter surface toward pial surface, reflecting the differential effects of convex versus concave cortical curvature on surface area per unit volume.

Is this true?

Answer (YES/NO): NO